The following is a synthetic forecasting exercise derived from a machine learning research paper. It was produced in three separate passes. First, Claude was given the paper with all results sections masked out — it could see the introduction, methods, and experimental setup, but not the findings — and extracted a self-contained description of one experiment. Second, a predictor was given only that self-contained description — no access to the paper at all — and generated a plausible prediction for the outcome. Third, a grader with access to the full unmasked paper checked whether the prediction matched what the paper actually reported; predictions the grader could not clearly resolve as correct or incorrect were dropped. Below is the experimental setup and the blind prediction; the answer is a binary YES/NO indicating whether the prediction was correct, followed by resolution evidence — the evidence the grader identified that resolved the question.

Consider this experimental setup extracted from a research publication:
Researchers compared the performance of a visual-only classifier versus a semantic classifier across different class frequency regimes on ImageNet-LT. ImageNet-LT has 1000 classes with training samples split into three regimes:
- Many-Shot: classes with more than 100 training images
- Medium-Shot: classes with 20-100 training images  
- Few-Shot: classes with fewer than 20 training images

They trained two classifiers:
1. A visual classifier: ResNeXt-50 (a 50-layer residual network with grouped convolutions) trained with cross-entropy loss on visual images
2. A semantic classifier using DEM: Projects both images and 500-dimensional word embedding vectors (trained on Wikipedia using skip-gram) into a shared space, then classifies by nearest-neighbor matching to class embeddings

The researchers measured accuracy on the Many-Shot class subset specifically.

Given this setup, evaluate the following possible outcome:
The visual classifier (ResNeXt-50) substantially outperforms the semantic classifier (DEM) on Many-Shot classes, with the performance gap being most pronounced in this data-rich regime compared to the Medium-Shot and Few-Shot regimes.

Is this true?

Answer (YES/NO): YES